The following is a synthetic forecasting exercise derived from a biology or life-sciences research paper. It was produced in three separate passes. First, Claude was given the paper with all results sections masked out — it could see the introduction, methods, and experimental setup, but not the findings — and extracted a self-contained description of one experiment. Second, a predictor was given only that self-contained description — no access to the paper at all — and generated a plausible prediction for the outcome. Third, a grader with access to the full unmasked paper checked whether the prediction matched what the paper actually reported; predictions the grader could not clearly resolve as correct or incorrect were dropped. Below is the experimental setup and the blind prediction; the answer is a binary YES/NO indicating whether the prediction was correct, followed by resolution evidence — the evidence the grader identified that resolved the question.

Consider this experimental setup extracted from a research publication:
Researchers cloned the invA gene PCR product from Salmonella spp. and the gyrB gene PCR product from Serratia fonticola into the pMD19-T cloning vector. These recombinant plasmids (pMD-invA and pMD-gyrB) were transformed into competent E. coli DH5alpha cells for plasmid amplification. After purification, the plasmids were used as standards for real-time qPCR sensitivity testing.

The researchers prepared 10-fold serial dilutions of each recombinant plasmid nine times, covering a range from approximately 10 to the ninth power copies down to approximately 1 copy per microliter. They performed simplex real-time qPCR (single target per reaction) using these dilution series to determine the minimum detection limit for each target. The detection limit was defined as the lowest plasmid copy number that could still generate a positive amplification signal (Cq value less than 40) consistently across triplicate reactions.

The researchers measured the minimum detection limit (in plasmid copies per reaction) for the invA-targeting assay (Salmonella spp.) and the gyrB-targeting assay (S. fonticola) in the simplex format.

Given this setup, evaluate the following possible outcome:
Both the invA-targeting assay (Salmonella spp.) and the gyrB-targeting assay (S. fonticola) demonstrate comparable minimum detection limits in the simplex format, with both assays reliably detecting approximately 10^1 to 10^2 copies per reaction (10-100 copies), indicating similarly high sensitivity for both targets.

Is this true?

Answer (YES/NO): NO